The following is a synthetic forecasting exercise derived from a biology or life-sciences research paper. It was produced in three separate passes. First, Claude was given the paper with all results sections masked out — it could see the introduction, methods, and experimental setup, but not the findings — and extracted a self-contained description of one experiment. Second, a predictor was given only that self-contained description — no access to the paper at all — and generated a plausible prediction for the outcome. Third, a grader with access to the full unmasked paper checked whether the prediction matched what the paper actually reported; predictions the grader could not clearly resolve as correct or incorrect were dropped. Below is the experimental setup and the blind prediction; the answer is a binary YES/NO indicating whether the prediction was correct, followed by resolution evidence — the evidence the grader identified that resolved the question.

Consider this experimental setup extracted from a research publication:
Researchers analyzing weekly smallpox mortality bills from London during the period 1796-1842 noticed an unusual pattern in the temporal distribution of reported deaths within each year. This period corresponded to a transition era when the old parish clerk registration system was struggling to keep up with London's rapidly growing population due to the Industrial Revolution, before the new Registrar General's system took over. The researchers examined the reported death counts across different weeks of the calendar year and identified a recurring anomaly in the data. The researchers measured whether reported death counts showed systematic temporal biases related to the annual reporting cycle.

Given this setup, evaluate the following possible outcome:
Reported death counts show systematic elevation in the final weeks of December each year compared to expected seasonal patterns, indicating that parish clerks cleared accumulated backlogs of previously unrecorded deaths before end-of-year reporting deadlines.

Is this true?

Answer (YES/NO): NO